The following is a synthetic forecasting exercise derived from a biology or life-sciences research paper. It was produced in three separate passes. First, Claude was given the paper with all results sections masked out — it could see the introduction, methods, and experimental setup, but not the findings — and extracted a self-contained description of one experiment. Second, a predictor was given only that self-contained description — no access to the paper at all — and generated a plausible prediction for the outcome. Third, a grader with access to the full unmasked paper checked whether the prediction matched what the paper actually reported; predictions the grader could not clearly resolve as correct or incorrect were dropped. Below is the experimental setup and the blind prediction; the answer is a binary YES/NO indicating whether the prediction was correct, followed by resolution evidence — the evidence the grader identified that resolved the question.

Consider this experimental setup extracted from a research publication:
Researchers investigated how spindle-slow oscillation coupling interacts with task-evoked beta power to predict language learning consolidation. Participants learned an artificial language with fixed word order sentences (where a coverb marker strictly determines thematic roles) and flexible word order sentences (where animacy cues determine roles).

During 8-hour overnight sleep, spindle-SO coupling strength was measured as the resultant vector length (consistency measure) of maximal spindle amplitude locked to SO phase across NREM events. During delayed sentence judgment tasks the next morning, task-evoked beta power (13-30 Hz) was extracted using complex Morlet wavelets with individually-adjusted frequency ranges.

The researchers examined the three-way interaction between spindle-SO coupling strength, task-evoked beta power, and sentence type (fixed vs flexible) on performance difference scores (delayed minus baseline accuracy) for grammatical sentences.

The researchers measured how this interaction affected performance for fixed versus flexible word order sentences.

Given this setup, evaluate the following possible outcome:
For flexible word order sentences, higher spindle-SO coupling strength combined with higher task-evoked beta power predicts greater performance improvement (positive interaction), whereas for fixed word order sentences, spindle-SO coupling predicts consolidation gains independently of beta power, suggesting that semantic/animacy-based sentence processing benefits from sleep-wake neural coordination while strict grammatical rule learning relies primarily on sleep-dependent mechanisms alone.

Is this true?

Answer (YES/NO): NO